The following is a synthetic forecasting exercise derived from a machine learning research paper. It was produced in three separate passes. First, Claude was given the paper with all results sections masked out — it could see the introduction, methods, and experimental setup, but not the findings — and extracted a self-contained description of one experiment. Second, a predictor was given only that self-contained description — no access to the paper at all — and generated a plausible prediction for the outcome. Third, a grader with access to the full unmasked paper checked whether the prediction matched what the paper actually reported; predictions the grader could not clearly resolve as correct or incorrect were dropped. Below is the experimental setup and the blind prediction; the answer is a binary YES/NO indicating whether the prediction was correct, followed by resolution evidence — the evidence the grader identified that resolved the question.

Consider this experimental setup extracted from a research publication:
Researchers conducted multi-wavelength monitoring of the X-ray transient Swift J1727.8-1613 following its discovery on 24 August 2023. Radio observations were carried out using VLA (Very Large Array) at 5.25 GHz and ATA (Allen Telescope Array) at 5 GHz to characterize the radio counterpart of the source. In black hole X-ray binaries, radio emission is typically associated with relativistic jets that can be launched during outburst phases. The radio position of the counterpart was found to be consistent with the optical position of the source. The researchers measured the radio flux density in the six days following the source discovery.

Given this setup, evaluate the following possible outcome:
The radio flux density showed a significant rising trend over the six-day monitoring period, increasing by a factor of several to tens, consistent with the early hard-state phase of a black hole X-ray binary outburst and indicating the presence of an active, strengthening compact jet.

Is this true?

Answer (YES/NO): YES